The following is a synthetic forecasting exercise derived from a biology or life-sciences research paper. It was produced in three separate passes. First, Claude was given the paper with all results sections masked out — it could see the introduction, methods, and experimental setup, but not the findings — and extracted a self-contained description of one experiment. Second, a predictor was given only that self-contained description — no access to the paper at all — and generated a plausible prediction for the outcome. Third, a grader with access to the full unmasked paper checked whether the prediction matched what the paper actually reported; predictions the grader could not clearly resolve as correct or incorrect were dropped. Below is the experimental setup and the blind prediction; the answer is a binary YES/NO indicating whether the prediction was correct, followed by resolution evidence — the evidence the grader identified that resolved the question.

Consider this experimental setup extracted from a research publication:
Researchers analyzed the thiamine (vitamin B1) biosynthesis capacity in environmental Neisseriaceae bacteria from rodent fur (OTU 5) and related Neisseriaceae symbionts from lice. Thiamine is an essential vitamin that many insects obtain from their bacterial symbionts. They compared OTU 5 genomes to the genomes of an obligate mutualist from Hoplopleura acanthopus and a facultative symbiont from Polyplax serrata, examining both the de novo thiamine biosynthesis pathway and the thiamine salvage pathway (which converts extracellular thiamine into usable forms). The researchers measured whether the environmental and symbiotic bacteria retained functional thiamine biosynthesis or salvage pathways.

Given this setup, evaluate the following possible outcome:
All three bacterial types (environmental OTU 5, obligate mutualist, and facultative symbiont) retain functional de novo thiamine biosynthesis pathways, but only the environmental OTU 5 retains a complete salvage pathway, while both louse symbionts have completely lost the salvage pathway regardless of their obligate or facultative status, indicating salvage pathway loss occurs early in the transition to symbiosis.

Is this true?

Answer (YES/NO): NO